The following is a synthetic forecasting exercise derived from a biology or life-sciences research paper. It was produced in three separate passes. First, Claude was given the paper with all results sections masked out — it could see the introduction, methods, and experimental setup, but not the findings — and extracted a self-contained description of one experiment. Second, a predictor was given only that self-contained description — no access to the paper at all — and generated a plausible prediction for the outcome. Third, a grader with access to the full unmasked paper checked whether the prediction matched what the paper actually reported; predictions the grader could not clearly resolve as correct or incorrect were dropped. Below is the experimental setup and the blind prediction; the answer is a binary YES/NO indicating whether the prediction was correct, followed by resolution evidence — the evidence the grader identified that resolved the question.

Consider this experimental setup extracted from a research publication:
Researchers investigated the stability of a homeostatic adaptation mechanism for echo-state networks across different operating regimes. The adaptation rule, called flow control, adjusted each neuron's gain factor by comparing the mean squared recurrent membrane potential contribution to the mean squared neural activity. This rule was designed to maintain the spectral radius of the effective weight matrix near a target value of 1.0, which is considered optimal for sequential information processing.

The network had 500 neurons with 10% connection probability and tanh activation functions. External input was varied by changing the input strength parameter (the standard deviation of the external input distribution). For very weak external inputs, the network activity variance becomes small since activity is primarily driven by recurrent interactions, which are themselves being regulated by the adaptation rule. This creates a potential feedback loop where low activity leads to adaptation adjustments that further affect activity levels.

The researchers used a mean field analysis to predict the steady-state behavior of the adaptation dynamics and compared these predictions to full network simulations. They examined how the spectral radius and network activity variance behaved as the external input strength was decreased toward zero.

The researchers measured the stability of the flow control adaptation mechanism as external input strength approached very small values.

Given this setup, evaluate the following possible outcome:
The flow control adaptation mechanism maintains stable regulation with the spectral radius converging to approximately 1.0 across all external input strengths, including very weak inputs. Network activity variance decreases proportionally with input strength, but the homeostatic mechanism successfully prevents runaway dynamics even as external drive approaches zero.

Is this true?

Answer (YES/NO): NO